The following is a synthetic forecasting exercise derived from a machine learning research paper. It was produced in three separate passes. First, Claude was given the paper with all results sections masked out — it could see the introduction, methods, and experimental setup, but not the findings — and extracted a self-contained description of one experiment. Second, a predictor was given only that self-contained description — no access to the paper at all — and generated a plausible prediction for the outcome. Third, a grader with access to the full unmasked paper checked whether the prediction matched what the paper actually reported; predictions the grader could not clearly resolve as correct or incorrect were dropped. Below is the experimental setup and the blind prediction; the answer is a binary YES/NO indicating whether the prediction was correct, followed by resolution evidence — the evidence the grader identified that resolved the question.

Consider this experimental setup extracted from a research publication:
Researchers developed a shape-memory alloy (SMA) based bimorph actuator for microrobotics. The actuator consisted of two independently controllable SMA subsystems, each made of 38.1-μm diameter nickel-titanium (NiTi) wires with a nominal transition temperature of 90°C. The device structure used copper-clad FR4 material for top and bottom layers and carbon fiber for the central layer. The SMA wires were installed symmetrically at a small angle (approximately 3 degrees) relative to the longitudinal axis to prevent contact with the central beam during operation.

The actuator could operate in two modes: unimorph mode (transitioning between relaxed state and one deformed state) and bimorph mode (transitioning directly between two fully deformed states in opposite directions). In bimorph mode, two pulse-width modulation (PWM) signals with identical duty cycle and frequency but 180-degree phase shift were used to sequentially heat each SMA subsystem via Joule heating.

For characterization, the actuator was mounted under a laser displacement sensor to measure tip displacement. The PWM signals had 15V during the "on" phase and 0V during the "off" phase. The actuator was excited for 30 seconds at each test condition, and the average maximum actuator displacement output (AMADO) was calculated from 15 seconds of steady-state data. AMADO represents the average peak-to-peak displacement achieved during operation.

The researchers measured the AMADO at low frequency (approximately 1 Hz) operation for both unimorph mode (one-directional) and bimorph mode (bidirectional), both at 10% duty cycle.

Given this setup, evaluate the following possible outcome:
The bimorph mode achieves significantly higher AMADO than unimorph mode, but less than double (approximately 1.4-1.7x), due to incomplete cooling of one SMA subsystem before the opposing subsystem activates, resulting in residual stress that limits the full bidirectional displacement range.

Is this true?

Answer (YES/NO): NO